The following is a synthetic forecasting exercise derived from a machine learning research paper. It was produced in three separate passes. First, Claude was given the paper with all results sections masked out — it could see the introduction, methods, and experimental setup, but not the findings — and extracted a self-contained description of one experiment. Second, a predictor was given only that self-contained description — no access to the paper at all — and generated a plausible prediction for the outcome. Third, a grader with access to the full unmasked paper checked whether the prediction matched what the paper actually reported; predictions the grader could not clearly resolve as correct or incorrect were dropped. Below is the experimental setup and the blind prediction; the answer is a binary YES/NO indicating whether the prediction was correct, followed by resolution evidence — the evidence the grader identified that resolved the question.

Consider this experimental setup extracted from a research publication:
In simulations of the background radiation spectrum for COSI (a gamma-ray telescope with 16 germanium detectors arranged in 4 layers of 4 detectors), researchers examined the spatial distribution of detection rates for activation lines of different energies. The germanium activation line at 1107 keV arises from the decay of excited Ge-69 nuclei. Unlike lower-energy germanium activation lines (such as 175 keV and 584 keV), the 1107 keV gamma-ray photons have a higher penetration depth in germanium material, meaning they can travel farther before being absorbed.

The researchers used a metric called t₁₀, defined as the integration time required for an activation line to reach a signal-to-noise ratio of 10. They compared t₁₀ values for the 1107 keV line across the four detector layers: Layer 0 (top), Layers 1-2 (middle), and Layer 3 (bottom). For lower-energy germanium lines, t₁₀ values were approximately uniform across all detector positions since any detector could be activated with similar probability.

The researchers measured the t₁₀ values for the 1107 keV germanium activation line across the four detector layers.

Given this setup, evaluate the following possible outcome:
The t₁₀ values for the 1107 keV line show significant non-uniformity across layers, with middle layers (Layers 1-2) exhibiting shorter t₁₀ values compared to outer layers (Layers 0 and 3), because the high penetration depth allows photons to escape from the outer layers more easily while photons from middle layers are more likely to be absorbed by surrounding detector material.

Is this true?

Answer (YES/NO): YES